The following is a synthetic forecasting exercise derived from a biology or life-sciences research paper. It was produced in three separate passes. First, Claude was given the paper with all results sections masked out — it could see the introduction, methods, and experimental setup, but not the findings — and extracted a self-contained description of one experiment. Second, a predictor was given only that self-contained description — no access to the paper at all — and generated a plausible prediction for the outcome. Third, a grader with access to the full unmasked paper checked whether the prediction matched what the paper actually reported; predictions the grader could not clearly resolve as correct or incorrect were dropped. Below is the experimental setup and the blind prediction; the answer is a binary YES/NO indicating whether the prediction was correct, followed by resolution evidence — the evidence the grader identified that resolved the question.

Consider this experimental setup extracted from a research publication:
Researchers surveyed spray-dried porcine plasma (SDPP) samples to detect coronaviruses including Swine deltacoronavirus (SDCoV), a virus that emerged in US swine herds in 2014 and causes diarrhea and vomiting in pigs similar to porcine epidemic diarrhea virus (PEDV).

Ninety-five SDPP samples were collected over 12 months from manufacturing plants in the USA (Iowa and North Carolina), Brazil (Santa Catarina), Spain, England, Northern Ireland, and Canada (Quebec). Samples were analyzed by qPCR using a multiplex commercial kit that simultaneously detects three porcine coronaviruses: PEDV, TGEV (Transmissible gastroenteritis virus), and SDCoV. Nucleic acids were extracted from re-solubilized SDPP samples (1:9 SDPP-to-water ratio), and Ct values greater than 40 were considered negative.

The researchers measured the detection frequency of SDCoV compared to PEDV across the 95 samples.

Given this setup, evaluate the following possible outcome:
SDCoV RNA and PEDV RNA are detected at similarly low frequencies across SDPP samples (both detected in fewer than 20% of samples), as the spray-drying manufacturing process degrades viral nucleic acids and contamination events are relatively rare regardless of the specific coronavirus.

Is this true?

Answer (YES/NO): NO